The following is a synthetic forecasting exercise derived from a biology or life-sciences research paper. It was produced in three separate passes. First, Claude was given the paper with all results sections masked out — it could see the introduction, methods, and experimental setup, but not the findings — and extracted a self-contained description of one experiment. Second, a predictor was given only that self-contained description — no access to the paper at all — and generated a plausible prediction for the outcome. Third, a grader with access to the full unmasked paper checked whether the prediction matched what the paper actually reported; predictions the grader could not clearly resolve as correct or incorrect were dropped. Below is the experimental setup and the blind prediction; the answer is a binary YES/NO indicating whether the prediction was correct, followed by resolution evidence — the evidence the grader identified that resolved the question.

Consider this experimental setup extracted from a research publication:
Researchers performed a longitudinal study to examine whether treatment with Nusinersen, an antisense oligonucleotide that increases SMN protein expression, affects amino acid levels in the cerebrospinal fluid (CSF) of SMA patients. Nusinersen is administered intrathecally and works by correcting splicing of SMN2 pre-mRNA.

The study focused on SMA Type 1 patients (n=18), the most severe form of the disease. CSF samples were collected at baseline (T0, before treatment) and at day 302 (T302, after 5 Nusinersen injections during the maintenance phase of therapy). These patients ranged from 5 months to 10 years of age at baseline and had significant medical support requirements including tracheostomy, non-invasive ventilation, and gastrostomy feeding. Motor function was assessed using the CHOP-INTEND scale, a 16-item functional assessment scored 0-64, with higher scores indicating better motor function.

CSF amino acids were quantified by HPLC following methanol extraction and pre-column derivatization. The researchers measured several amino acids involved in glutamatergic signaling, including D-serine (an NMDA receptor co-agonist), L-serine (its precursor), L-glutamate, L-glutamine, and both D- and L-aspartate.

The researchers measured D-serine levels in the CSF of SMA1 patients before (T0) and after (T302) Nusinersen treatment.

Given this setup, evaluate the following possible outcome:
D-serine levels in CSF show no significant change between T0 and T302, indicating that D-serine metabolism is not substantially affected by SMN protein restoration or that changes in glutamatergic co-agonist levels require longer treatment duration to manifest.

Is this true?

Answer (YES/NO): YES